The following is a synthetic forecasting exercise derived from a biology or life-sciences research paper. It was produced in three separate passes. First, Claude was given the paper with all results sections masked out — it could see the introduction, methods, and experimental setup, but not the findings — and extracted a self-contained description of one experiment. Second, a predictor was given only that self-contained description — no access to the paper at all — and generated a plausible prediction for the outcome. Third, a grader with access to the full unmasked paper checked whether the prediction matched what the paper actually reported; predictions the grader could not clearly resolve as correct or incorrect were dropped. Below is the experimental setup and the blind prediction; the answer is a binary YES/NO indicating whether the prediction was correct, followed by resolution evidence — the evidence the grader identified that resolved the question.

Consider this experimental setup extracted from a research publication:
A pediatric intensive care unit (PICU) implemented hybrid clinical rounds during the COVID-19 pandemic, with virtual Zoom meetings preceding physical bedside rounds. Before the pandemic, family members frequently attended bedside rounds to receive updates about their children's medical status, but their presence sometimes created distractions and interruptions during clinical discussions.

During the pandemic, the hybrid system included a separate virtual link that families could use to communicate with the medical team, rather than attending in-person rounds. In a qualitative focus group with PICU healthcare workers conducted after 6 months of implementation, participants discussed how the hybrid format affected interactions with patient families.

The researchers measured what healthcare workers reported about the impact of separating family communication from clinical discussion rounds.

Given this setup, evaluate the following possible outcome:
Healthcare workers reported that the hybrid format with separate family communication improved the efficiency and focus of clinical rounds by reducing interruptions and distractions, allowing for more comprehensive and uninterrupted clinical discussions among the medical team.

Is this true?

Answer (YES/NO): YES